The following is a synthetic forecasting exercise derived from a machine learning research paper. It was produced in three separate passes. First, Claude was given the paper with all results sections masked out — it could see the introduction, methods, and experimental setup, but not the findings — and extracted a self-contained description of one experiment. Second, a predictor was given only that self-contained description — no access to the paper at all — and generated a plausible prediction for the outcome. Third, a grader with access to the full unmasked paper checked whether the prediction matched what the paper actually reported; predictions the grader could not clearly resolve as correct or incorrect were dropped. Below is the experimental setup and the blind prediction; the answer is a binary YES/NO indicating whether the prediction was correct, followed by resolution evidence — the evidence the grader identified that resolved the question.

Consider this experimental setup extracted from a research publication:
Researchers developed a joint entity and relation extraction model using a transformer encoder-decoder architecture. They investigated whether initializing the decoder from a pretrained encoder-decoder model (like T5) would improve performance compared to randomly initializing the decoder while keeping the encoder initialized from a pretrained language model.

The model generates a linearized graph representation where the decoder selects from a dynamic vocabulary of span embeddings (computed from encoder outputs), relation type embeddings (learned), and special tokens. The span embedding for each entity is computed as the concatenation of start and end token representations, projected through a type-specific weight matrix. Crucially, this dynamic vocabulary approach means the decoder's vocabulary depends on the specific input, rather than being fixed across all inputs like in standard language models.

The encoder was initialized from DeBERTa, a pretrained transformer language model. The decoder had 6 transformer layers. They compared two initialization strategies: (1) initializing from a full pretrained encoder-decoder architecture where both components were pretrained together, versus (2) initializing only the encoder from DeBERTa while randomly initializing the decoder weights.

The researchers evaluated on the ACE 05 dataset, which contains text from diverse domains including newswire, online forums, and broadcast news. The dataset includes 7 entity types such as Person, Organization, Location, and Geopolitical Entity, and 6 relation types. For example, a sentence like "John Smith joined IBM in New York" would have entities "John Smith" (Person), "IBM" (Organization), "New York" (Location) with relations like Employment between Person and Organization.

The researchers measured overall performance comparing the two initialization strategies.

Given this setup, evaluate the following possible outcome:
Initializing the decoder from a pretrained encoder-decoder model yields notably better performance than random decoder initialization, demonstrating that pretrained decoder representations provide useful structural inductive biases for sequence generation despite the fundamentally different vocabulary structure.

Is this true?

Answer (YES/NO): NO